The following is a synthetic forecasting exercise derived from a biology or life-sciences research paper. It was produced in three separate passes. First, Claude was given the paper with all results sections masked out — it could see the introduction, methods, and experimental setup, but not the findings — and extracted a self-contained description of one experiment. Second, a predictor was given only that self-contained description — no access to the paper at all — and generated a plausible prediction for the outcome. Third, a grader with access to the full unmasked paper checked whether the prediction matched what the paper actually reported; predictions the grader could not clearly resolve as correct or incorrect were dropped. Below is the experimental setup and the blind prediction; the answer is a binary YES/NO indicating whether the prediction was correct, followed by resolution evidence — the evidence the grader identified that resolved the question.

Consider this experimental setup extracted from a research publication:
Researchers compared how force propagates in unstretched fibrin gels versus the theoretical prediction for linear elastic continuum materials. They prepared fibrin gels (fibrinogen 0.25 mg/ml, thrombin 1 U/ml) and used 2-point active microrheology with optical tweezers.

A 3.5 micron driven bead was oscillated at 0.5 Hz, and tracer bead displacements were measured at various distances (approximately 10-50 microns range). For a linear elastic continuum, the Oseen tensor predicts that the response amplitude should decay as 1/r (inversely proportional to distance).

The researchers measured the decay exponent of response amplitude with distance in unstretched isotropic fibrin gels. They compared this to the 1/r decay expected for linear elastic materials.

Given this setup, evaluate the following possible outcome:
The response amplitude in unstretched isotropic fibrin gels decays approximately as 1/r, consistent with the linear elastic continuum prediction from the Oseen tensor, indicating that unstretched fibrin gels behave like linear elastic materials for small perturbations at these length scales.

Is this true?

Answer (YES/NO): YES